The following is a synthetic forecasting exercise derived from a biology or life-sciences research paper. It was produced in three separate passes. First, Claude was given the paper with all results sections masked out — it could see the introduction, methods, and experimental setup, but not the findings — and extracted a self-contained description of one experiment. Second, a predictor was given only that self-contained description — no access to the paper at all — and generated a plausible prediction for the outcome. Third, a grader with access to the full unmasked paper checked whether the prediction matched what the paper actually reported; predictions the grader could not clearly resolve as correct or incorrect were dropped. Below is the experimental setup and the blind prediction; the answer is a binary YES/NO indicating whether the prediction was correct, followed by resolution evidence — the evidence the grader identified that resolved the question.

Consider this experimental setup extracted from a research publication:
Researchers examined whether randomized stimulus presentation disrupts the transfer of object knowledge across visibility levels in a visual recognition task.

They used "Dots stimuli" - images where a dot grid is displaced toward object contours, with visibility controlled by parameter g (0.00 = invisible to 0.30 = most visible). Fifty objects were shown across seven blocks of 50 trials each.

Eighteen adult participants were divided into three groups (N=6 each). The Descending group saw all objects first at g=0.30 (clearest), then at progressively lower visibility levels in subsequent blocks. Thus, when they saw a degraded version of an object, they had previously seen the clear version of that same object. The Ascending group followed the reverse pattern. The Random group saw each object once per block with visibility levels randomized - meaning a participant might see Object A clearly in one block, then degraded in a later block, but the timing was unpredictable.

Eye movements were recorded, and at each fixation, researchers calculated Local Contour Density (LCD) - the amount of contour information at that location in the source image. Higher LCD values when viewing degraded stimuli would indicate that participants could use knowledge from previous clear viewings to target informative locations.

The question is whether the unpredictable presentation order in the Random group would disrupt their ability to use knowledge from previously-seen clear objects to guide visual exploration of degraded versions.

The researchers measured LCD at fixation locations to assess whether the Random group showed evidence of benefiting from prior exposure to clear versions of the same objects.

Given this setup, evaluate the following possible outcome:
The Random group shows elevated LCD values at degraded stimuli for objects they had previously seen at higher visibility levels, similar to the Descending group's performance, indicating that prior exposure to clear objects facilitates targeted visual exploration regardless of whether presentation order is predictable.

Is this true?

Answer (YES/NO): NO